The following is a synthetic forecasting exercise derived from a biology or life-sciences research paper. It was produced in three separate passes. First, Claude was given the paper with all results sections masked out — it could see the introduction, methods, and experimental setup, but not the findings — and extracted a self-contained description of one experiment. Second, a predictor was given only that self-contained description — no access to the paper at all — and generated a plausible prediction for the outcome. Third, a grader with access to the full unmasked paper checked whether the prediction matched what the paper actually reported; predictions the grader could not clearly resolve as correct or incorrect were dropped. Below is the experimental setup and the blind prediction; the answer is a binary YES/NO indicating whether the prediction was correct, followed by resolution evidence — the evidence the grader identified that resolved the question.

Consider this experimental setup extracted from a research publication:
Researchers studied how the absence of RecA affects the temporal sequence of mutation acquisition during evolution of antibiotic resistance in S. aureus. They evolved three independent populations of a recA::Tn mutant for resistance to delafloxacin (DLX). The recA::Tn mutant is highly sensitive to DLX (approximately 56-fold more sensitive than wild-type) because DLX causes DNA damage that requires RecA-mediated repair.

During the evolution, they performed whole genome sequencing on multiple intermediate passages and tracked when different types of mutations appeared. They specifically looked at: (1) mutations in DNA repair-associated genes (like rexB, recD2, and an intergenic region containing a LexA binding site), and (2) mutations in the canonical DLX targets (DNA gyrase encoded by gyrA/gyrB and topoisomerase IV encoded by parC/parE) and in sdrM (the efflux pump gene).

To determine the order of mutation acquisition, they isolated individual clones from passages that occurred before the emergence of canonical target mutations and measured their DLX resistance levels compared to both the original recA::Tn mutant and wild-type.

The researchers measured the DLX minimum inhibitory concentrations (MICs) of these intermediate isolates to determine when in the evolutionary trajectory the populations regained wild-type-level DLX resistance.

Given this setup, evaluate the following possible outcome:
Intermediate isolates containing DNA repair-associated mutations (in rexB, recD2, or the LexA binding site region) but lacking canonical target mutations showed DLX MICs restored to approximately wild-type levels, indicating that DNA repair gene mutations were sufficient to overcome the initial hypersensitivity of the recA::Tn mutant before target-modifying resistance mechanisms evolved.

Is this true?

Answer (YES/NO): YES